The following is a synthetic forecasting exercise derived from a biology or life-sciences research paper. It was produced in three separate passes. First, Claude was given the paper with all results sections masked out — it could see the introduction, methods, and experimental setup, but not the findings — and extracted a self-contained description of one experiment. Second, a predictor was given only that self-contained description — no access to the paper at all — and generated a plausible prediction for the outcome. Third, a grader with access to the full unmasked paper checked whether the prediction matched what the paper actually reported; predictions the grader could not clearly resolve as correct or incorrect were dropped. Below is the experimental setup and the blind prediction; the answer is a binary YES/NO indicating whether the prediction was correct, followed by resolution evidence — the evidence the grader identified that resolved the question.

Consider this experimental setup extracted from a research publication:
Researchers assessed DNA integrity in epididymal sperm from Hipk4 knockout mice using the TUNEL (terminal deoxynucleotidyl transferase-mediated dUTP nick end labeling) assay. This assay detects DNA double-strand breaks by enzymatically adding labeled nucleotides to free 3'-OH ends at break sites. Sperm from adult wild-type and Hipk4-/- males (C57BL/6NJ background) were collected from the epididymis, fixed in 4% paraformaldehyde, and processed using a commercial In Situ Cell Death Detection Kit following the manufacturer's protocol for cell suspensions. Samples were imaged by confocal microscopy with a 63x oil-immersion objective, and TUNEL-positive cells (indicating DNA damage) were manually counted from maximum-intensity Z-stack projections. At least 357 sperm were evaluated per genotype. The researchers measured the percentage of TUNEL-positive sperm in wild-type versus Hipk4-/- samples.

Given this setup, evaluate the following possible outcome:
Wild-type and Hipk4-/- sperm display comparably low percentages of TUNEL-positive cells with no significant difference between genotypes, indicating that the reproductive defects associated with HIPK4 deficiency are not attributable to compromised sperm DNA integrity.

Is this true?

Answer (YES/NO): NO